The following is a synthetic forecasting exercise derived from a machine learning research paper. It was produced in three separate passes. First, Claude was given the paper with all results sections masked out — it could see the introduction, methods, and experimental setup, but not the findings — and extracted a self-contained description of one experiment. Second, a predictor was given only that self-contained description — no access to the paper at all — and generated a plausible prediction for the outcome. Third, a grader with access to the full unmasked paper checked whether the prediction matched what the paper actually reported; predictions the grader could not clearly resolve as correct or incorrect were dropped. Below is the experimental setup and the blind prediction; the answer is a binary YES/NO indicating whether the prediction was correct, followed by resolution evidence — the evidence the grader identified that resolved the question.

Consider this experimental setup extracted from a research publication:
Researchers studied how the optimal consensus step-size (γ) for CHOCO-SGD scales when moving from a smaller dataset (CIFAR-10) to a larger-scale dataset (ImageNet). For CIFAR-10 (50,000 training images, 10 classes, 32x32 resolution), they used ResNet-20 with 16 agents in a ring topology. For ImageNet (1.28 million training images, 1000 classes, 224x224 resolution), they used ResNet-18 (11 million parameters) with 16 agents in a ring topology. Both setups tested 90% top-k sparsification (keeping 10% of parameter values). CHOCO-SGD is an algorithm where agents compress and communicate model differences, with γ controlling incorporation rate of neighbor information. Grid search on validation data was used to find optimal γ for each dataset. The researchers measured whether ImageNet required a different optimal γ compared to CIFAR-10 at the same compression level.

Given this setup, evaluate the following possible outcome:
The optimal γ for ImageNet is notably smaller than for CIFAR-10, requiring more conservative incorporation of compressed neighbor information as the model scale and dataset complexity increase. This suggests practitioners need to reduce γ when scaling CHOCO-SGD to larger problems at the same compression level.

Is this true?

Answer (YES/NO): NO